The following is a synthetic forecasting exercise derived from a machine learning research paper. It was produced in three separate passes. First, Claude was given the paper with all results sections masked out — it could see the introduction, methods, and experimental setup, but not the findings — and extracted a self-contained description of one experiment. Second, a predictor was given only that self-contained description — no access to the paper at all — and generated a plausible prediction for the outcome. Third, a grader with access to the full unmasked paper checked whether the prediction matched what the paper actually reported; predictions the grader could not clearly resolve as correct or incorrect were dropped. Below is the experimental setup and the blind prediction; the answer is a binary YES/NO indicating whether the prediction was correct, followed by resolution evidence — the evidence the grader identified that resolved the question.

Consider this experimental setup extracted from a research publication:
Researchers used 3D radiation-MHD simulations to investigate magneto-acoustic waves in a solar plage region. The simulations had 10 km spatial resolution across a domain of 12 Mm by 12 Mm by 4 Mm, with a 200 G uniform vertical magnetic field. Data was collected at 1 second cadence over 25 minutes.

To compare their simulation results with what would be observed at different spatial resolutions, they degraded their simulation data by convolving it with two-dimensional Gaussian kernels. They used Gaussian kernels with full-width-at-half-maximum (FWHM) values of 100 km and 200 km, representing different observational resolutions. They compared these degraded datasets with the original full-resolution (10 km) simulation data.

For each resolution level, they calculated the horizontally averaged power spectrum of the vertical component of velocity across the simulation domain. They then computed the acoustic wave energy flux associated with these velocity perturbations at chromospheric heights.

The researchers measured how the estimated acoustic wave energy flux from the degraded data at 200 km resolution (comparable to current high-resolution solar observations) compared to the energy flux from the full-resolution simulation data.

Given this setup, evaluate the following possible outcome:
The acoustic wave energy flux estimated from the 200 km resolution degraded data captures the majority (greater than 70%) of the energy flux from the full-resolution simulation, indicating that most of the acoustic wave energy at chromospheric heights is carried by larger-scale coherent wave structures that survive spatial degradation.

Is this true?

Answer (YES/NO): NO